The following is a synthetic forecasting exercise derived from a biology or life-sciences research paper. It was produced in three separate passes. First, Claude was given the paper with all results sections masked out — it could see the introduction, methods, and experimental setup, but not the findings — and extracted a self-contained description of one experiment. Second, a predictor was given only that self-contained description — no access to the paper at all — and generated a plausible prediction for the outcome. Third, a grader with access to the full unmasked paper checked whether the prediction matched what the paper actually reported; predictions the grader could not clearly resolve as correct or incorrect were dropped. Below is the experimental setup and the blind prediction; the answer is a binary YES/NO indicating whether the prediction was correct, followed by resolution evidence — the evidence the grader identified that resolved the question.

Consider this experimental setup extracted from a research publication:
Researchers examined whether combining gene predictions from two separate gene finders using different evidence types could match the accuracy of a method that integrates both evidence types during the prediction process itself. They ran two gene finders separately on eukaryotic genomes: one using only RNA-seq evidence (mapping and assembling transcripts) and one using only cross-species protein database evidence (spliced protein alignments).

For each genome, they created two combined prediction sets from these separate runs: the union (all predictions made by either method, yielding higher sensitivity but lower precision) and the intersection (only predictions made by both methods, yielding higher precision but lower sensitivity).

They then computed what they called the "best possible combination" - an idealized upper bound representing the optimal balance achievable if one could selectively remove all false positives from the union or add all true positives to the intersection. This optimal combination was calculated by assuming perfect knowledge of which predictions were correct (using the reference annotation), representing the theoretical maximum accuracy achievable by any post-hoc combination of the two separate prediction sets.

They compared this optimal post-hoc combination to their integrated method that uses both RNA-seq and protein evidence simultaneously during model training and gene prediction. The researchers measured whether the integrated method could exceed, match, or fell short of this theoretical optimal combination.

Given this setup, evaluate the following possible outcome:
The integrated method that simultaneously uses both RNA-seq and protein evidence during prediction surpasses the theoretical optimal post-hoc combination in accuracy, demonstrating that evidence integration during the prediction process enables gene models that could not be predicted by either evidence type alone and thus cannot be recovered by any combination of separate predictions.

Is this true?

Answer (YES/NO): YES